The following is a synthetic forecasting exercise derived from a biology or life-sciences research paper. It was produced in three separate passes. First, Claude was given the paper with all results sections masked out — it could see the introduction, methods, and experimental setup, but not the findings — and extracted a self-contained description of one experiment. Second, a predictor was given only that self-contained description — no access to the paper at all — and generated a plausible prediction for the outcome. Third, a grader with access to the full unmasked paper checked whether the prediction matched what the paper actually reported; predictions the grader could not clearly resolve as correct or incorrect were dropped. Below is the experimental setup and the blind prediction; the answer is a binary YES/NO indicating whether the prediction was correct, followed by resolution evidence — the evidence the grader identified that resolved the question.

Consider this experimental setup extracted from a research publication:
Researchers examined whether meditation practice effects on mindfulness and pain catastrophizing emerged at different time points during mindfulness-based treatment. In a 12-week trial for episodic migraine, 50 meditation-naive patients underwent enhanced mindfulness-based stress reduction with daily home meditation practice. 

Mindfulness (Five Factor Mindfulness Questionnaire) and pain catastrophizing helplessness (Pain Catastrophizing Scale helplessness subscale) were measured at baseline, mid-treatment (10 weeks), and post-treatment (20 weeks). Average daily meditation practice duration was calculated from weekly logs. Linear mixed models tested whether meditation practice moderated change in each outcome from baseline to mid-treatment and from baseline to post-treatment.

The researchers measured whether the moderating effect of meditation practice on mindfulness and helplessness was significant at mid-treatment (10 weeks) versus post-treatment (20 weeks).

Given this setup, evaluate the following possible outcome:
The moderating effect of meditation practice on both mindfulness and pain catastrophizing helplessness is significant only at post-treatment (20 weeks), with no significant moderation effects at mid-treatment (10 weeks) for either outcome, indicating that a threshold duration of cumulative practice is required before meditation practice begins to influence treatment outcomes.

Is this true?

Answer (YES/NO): YES